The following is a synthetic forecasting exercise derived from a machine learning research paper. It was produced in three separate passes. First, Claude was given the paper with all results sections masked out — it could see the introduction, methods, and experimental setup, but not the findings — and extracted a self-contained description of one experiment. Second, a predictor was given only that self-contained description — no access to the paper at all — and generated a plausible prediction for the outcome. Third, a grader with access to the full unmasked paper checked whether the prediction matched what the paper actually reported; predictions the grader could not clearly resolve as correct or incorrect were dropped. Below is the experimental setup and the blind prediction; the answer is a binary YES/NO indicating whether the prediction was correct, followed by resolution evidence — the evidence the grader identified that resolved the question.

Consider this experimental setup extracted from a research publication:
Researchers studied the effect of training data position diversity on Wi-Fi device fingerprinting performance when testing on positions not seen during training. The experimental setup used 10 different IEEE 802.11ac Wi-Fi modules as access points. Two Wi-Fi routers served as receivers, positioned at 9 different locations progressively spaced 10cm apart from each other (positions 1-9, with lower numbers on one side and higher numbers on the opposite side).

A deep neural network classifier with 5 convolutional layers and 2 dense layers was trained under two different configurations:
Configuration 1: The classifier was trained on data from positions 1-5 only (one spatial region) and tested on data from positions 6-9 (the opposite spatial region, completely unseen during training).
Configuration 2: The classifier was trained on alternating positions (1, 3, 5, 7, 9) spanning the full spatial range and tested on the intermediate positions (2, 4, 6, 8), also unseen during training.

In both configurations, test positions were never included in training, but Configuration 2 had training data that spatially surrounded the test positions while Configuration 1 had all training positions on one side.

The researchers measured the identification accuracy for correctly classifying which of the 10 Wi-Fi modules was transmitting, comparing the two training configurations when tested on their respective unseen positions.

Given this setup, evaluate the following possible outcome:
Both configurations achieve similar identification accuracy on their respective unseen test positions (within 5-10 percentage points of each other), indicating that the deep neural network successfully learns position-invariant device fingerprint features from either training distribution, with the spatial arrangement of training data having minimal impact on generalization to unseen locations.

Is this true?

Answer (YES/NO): NO